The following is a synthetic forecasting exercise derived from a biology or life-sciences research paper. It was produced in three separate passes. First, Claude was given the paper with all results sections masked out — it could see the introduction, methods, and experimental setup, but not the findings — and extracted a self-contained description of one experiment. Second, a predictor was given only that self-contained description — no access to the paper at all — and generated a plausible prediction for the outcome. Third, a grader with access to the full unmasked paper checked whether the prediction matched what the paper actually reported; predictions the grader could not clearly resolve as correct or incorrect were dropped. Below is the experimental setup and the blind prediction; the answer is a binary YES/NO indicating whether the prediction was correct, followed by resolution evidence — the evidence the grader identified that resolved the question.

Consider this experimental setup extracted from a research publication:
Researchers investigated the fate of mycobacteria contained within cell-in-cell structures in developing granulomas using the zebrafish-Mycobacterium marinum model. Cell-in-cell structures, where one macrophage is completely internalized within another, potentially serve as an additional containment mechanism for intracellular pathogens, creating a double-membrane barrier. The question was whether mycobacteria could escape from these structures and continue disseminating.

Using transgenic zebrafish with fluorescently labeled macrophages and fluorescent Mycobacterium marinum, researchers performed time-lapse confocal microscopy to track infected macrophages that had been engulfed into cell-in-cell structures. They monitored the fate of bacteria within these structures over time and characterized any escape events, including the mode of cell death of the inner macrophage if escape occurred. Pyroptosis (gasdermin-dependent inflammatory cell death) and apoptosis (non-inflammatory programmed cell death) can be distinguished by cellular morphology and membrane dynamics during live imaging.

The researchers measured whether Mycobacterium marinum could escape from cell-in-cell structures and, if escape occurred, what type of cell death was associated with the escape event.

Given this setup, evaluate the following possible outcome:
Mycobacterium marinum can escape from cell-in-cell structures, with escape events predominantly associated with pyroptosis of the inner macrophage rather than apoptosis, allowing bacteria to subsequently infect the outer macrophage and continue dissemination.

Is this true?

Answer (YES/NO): NO